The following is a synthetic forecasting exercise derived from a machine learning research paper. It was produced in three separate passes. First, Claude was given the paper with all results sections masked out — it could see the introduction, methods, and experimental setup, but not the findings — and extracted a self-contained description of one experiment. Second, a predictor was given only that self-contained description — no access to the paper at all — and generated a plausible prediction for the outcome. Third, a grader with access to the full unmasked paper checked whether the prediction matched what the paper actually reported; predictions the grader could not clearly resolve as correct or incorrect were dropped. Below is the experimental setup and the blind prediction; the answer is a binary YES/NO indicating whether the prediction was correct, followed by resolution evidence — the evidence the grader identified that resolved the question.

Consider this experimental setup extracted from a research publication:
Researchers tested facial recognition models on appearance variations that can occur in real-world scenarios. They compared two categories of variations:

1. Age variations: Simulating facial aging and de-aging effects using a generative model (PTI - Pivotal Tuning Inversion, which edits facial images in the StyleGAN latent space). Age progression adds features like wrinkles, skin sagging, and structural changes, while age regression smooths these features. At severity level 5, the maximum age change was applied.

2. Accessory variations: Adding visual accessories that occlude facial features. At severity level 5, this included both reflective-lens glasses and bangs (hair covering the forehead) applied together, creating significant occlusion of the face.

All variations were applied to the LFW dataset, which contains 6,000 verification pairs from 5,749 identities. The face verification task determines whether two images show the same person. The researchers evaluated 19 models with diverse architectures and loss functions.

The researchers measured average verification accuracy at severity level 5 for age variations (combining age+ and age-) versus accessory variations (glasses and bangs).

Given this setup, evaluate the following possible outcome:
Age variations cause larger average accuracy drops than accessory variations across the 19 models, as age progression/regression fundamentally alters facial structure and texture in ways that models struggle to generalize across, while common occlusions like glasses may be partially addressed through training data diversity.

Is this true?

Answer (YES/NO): YES